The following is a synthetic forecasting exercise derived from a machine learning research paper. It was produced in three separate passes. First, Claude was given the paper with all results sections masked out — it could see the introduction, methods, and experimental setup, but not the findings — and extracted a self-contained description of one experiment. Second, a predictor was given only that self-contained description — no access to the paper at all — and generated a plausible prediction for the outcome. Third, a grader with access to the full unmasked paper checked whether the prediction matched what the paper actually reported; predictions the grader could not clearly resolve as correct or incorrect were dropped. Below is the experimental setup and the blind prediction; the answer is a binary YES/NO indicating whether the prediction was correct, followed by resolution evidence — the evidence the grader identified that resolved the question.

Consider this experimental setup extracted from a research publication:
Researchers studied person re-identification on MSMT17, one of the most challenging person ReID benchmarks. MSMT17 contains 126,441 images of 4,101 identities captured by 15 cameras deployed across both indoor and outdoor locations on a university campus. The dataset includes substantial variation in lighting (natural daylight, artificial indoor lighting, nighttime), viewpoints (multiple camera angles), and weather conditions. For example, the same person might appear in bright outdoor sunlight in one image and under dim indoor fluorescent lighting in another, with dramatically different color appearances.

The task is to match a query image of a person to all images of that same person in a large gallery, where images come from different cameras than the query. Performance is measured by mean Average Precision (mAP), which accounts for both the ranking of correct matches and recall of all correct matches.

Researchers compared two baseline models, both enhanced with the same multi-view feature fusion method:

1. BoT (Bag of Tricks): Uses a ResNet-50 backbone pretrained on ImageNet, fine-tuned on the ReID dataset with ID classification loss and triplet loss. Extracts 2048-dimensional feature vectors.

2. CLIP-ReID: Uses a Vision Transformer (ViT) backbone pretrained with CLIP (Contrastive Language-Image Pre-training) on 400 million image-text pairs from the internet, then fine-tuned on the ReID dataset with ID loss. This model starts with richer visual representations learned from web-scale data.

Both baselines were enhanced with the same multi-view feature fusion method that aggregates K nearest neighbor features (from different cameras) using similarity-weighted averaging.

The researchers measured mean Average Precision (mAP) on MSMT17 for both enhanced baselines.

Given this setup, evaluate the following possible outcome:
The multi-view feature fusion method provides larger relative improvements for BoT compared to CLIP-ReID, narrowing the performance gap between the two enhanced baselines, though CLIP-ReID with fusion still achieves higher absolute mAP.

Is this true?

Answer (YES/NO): YES